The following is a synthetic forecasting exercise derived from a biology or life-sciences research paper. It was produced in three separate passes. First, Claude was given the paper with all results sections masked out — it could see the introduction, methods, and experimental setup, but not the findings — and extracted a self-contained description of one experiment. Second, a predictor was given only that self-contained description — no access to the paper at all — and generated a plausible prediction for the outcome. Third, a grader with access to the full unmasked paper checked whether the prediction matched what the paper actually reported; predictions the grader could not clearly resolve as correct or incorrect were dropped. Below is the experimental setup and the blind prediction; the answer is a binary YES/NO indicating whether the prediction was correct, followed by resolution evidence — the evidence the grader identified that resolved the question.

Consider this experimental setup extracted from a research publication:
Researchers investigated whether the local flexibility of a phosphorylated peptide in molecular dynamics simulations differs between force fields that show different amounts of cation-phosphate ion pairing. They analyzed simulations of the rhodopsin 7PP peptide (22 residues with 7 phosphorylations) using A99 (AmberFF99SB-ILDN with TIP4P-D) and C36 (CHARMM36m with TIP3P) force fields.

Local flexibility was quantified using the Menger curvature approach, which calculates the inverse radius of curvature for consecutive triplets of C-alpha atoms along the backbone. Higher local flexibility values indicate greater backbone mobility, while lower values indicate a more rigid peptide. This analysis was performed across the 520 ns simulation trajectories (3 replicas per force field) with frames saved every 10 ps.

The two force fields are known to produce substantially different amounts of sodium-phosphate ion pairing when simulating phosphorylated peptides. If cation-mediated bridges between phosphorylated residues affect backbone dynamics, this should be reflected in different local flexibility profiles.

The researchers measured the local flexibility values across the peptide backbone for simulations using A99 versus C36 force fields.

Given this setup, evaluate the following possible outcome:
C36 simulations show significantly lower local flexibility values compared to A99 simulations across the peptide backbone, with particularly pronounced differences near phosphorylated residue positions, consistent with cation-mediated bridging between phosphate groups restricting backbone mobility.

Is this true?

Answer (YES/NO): YES